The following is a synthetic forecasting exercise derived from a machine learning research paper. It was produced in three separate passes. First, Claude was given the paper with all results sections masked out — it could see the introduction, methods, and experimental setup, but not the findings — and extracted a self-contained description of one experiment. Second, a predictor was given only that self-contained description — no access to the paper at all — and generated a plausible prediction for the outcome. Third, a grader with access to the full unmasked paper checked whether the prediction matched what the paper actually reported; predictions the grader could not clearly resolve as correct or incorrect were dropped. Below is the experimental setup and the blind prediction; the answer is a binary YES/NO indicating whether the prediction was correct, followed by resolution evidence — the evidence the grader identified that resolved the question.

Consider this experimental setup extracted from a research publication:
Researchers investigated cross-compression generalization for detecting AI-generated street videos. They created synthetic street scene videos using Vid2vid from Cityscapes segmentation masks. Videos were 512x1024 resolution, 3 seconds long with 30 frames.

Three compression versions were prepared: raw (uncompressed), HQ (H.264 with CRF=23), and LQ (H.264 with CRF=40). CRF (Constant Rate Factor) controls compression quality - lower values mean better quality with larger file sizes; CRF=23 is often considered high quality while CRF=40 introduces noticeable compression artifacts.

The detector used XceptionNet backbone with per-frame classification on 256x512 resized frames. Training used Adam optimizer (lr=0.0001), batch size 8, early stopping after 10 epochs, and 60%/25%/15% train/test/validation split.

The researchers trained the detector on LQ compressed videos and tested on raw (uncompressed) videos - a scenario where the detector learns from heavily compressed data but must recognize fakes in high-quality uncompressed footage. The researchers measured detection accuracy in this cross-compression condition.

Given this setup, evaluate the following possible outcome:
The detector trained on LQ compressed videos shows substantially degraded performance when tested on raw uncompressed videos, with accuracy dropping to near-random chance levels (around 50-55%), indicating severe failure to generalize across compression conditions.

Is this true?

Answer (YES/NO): NO